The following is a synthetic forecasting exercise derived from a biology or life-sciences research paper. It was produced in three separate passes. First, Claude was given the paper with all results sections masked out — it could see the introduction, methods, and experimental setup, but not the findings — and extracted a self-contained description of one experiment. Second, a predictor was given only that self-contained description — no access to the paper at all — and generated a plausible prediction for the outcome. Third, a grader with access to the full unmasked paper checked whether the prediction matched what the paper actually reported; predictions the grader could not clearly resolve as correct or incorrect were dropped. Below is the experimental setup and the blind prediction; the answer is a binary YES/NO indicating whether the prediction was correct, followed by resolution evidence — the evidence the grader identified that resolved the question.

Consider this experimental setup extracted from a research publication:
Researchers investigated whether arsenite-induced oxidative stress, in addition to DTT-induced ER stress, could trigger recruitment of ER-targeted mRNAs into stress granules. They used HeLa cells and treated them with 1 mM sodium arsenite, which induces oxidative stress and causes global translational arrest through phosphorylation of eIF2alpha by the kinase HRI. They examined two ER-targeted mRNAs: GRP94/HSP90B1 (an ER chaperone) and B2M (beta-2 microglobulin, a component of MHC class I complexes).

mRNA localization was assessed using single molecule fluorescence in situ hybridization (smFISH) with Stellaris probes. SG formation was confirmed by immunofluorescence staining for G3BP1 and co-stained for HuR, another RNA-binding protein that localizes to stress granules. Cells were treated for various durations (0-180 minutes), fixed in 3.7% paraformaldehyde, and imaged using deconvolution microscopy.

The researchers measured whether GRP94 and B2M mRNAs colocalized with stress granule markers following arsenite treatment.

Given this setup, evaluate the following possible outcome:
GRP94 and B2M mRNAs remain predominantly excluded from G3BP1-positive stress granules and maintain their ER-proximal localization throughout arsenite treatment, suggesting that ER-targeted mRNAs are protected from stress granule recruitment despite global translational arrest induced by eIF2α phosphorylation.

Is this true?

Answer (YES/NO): NO